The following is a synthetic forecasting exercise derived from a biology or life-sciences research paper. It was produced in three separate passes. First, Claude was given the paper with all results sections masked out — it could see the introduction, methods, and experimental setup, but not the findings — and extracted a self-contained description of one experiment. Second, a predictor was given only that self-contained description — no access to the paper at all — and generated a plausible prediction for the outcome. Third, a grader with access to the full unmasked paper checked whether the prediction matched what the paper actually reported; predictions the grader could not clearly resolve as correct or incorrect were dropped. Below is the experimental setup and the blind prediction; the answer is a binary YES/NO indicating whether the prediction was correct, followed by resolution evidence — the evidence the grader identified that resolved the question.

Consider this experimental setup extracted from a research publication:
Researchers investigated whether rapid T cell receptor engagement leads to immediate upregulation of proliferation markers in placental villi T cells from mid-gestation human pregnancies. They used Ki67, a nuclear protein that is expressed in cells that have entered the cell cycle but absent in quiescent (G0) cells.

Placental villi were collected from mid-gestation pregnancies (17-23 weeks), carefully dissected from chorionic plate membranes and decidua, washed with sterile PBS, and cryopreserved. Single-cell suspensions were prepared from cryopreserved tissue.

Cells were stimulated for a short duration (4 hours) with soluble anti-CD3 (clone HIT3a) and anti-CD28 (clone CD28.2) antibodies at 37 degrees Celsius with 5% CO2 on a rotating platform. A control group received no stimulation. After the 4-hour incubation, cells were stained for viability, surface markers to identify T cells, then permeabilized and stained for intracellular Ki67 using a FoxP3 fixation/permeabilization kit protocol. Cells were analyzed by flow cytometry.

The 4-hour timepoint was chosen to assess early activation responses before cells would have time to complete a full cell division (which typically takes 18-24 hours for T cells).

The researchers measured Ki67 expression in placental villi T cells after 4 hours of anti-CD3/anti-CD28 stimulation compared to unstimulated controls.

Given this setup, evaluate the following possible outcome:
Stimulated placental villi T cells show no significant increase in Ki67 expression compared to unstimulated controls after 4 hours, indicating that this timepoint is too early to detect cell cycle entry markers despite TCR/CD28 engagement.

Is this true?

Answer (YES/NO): NO